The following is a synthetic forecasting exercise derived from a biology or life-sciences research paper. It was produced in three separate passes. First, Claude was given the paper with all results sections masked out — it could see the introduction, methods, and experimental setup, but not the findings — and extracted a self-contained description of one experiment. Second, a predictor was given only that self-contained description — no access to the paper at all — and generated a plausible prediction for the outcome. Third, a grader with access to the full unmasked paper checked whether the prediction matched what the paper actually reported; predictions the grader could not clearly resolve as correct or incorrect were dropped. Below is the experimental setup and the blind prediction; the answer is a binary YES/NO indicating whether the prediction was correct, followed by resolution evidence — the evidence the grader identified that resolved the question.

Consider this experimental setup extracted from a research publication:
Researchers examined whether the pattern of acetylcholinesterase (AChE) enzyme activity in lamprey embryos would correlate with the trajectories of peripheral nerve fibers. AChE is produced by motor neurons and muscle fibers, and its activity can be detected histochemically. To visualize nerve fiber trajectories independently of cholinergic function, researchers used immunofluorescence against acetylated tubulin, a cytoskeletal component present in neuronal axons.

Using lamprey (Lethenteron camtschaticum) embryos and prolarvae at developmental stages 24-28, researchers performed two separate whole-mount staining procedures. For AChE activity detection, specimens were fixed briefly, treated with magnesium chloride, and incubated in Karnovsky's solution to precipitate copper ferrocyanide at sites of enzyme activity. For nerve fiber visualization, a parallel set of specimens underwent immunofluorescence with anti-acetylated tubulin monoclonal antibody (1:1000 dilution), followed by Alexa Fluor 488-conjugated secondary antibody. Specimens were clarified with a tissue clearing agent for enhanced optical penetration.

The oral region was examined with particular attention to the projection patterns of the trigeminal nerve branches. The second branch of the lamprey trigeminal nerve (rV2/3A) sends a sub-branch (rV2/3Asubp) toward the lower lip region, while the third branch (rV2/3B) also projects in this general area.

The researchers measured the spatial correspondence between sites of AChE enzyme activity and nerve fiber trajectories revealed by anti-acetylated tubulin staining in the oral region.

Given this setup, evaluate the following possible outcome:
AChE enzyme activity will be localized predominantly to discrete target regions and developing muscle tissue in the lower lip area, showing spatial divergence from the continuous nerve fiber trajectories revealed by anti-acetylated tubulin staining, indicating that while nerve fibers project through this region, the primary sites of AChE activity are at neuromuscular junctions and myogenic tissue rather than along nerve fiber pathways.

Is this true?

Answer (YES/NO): NO